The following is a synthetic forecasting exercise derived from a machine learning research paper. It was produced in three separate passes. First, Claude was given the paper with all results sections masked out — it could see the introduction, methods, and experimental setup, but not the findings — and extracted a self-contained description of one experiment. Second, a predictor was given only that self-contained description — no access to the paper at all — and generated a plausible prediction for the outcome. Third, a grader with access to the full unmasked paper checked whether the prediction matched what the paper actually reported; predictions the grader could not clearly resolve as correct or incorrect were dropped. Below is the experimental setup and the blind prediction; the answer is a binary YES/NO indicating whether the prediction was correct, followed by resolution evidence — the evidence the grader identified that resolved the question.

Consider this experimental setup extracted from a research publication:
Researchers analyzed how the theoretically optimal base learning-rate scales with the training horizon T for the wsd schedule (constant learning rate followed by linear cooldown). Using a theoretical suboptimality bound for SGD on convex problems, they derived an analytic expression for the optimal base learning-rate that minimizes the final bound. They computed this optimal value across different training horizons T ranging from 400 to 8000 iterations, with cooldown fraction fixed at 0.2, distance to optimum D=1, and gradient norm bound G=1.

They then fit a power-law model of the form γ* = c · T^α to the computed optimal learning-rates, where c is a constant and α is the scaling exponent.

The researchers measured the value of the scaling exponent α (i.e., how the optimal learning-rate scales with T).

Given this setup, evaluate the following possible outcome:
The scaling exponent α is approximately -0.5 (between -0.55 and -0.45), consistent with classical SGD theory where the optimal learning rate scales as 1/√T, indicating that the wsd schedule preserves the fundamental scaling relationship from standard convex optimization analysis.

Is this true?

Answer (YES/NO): YES